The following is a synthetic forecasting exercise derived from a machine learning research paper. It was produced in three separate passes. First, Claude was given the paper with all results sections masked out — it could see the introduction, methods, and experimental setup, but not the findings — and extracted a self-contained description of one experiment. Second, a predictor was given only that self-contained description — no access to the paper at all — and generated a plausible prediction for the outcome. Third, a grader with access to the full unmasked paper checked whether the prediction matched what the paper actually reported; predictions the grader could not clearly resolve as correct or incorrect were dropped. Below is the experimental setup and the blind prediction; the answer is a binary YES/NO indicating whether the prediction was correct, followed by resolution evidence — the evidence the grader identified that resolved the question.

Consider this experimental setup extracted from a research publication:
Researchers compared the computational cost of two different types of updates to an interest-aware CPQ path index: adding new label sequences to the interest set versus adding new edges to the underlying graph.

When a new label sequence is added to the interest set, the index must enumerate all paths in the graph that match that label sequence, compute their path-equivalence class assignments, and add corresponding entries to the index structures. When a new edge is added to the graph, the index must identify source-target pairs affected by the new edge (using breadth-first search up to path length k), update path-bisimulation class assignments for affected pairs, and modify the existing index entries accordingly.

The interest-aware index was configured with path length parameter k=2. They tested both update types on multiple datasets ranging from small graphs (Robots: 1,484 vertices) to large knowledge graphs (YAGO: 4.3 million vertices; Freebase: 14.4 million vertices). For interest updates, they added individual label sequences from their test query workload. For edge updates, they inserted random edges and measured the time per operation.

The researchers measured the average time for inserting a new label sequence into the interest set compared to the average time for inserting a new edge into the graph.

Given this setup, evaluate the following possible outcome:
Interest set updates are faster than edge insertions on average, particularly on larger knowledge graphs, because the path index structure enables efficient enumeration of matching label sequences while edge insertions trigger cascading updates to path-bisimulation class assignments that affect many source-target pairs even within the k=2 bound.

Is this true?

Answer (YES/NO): NO